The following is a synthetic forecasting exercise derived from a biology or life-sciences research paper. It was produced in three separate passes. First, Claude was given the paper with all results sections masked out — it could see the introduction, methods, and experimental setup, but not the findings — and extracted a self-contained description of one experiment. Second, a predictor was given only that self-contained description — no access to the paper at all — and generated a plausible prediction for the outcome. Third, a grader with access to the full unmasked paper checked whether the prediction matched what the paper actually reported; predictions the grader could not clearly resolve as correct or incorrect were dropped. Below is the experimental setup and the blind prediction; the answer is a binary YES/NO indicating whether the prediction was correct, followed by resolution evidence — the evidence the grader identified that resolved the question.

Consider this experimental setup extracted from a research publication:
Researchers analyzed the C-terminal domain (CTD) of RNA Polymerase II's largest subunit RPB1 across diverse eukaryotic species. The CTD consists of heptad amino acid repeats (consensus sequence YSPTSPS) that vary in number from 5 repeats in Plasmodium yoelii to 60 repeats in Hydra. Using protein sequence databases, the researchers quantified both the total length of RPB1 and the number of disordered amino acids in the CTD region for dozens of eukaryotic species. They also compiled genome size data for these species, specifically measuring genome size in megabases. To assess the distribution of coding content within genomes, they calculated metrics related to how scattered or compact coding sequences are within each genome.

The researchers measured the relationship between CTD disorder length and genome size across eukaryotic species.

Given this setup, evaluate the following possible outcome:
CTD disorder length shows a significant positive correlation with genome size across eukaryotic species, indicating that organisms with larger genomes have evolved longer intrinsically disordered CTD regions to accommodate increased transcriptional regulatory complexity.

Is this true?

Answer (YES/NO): NO